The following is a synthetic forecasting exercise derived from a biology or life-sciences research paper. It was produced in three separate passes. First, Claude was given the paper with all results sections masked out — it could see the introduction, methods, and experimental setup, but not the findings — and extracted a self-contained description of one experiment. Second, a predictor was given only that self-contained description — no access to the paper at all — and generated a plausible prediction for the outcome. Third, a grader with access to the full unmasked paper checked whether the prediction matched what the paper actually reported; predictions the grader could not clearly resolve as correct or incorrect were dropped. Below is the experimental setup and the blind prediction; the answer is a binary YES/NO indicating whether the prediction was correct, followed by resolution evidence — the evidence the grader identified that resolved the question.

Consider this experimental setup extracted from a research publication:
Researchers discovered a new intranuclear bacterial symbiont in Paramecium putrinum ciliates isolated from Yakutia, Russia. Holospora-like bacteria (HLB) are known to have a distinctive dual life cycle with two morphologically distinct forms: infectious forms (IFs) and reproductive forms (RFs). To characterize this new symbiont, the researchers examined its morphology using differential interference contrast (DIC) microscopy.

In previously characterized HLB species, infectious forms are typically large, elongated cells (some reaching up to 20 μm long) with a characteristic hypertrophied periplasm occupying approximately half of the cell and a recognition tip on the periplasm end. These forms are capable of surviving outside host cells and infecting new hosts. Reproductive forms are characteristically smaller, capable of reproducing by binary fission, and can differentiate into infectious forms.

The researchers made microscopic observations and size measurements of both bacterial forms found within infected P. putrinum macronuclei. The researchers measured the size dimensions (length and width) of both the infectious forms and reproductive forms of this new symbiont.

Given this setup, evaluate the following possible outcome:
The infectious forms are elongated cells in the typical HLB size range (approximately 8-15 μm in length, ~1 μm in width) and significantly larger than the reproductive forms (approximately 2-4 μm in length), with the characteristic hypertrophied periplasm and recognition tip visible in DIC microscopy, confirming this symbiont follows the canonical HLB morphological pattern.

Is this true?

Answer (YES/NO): NO